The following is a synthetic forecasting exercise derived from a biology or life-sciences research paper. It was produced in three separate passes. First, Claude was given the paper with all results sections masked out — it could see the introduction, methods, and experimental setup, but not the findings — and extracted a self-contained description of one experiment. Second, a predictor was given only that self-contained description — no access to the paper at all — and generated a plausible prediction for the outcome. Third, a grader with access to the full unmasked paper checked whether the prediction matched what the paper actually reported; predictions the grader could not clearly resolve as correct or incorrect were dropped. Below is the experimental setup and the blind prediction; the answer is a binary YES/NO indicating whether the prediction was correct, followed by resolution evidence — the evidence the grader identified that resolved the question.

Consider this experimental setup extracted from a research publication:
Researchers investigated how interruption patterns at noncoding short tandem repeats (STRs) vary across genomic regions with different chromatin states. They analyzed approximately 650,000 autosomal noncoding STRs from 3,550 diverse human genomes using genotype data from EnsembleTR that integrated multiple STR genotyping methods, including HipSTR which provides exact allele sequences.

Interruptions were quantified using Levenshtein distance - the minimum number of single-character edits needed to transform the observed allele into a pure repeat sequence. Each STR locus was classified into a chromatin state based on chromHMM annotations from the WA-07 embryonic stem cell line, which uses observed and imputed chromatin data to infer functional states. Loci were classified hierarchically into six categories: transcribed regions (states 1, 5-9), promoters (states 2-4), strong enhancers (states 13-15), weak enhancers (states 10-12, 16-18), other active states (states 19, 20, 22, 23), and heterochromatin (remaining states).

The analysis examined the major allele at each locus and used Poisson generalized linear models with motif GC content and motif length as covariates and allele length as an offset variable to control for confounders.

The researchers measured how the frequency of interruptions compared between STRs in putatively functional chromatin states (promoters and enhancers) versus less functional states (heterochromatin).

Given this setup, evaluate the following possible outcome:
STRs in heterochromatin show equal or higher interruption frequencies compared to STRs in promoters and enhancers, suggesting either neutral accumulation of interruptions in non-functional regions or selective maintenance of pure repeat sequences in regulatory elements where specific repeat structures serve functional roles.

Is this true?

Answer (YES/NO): YES